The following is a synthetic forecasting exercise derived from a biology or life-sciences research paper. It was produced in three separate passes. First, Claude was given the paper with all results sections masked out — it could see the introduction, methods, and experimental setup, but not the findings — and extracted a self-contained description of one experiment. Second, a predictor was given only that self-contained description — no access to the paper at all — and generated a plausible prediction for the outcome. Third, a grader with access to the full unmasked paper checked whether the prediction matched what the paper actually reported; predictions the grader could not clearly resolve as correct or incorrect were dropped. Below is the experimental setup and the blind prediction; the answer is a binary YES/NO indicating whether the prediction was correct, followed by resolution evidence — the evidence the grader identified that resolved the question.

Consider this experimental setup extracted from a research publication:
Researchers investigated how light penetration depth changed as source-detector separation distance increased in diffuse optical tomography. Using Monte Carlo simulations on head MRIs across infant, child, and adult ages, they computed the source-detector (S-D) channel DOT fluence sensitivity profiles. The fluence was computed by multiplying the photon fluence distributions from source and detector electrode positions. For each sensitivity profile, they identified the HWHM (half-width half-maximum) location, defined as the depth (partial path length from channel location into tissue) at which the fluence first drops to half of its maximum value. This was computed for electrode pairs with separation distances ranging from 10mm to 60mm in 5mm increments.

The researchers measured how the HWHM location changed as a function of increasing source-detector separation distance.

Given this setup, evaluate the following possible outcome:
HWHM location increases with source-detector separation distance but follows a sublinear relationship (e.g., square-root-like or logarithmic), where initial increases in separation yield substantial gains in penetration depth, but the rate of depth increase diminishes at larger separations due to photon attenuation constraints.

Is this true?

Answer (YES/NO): NO